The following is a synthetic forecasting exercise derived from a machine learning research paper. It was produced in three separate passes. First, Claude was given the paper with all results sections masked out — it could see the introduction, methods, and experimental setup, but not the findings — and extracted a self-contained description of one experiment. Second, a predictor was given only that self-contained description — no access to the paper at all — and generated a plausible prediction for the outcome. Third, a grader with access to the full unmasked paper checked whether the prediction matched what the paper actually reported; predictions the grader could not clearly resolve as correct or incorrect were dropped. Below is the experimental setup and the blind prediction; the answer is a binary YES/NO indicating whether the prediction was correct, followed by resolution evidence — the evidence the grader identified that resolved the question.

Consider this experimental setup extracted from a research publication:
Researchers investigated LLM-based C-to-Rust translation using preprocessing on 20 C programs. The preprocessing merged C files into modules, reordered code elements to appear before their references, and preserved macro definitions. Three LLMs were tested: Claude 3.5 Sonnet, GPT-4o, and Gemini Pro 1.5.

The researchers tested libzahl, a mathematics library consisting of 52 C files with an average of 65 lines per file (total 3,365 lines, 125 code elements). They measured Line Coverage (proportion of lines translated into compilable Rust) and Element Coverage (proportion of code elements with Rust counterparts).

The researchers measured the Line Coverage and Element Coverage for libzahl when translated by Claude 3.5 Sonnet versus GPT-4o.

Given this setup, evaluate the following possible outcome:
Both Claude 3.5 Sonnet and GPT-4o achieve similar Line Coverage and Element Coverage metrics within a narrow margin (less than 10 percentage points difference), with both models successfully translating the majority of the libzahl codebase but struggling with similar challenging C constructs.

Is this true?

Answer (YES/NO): NO